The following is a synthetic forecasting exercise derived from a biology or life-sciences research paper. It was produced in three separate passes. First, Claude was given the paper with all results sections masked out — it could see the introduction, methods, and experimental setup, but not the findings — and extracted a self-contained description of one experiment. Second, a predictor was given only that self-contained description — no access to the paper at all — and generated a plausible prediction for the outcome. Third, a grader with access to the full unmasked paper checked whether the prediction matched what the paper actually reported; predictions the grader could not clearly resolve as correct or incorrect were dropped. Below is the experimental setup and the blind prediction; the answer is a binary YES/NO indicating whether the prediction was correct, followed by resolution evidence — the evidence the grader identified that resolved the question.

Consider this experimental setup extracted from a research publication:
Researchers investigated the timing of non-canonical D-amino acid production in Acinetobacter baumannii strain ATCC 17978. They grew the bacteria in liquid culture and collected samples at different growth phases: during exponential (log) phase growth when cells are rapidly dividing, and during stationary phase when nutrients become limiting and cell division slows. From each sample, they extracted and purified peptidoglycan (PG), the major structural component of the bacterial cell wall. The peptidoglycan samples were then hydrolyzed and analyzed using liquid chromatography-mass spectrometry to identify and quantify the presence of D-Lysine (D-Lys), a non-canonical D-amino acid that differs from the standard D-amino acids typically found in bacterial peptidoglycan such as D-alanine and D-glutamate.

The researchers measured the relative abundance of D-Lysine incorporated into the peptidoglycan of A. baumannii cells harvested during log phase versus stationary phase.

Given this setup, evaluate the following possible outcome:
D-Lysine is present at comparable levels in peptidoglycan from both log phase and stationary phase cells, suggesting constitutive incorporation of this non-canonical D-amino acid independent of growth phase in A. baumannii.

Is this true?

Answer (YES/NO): NO